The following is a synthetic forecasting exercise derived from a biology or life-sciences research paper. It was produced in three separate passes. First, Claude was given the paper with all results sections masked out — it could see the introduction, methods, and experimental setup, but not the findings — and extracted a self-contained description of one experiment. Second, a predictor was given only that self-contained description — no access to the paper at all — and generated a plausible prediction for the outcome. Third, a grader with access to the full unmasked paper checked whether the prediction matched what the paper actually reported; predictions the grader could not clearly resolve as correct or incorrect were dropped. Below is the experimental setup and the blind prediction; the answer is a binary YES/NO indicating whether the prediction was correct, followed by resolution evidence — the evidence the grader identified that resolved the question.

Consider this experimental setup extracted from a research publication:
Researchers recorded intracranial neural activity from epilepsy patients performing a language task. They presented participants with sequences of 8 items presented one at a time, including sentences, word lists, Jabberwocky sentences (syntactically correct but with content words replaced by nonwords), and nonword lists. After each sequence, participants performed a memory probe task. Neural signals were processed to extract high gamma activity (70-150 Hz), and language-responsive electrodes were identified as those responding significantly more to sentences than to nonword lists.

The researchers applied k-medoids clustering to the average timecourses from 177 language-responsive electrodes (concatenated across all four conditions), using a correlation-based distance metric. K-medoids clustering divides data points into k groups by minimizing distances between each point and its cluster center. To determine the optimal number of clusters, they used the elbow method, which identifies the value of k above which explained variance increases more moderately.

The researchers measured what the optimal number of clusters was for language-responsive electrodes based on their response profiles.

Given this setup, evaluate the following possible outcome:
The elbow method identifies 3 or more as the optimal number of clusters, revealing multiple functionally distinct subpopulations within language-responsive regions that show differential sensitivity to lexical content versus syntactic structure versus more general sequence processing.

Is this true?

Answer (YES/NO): NO